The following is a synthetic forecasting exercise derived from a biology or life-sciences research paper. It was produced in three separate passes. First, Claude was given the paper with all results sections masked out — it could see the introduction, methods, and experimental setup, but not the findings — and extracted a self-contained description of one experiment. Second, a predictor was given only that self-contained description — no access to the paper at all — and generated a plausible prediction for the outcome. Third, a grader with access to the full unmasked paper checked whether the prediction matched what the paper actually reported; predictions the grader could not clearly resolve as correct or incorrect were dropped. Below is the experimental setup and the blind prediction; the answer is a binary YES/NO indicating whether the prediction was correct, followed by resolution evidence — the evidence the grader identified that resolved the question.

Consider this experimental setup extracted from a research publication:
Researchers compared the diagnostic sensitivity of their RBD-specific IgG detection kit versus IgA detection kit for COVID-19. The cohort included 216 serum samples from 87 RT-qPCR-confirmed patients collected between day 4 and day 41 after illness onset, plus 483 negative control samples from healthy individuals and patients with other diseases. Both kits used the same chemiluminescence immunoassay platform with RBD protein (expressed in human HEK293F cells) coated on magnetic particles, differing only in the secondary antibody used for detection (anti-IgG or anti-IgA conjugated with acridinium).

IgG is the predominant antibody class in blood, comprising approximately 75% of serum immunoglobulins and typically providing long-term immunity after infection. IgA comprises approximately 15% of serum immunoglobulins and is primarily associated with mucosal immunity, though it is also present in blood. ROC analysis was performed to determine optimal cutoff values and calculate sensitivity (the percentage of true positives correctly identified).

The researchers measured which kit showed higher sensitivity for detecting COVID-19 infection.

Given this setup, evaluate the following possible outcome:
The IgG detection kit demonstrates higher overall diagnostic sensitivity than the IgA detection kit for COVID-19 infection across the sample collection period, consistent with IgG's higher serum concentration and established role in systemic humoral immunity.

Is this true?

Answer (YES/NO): NO